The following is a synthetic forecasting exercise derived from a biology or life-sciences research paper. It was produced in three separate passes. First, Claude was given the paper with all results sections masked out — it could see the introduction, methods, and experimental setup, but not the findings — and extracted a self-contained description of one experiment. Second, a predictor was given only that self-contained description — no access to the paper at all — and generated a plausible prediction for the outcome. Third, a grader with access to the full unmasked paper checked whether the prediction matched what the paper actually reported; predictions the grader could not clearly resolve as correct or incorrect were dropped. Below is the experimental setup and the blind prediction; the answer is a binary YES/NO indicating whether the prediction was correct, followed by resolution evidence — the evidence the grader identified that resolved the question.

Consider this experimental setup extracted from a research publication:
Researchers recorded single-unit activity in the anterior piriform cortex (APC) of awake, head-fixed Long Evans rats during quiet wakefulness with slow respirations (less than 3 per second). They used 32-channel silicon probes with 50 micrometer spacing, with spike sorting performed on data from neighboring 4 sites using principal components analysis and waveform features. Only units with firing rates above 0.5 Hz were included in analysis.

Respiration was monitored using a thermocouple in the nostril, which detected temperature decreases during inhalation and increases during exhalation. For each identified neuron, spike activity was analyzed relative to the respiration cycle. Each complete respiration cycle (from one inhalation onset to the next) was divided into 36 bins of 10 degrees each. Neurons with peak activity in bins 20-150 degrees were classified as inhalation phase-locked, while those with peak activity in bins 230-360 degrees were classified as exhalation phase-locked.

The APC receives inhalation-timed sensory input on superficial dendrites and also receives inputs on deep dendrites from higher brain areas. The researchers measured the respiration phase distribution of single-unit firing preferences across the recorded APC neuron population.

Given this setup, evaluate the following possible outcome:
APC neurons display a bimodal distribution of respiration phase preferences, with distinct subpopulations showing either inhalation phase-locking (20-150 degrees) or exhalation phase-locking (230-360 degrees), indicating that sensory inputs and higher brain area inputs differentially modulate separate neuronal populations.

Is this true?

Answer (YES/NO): YES